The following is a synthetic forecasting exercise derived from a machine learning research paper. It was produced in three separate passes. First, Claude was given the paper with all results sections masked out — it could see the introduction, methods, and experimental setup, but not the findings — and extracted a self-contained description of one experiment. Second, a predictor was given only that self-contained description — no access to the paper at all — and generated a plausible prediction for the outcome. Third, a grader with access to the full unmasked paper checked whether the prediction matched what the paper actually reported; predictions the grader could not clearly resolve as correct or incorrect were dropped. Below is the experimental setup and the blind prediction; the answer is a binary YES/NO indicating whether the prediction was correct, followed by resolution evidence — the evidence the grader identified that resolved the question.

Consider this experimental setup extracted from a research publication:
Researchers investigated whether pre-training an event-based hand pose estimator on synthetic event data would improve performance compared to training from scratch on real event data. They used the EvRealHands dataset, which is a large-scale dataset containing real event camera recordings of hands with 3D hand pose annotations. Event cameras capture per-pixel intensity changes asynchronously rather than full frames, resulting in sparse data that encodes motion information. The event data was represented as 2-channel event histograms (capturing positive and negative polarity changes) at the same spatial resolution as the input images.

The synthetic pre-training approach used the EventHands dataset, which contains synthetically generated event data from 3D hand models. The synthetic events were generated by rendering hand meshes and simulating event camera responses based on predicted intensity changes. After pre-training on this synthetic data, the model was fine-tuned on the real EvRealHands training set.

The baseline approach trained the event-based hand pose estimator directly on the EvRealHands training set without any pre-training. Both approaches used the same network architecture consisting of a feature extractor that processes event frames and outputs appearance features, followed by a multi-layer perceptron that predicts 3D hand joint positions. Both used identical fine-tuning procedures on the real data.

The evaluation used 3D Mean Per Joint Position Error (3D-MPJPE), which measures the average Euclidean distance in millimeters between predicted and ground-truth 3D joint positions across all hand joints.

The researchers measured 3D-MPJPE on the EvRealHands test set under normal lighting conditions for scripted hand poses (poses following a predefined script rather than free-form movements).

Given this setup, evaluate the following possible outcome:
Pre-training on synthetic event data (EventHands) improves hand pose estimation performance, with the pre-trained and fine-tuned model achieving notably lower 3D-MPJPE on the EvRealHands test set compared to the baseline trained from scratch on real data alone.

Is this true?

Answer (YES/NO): NO